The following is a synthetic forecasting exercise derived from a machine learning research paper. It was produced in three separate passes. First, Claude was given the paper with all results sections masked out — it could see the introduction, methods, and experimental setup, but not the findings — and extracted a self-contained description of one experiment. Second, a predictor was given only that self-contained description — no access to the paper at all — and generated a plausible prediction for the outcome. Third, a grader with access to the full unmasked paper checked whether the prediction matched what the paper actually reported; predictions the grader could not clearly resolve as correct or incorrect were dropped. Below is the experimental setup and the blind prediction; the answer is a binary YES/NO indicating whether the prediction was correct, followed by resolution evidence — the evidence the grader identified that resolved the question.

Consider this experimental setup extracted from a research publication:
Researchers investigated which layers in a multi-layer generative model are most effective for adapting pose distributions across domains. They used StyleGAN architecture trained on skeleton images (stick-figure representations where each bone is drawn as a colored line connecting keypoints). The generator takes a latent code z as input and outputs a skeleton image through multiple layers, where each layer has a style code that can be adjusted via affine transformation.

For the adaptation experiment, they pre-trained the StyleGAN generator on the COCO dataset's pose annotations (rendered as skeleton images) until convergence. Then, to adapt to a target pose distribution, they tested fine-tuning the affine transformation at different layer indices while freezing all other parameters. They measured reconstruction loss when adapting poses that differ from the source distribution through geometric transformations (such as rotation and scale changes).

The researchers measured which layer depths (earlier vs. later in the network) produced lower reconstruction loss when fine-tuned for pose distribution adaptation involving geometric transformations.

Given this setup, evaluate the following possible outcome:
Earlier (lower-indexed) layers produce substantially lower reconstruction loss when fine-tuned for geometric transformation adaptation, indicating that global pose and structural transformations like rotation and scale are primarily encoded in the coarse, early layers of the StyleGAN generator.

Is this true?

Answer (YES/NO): NO